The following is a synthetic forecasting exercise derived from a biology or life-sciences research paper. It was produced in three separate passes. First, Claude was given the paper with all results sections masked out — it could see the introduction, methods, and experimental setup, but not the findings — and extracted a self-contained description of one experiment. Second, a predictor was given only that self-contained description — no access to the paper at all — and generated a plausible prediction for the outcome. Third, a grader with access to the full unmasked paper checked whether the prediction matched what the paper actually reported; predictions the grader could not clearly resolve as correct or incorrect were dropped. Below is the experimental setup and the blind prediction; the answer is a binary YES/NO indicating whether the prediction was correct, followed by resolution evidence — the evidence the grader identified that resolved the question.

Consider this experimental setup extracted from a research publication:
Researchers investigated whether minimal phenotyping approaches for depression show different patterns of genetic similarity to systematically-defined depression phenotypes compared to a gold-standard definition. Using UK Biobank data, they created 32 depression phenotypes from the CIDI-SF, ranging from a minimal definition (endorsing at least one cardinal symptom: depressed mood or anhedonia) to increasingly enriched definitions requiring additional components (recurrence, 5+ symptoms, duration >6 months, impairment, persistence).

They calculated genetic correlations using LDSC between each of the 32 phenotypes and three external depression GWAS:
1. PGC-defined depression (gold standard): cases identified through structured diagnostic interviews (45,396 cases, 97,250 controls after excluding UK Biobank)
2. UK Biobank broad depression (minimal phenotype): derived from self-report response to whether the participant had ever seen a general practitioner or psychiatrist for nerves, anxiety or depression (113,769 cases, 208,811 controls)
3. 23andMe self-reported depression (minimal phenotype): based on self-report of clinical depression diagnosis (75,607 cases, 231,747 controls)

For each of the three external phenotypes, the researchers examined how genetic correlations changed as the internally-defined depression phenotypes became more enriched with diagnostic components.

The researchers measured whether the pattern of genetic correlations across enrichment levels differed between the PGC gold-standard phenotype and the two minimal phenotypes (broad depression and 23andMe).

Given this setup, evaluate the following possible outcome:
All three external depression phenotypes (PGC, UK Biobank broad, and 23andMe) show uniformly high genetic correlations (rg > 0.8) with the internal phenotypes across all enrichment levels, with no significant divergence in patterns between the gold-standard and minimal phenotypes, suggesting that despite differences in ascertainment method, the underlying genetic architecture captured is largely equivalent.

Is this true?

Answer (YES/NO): NO